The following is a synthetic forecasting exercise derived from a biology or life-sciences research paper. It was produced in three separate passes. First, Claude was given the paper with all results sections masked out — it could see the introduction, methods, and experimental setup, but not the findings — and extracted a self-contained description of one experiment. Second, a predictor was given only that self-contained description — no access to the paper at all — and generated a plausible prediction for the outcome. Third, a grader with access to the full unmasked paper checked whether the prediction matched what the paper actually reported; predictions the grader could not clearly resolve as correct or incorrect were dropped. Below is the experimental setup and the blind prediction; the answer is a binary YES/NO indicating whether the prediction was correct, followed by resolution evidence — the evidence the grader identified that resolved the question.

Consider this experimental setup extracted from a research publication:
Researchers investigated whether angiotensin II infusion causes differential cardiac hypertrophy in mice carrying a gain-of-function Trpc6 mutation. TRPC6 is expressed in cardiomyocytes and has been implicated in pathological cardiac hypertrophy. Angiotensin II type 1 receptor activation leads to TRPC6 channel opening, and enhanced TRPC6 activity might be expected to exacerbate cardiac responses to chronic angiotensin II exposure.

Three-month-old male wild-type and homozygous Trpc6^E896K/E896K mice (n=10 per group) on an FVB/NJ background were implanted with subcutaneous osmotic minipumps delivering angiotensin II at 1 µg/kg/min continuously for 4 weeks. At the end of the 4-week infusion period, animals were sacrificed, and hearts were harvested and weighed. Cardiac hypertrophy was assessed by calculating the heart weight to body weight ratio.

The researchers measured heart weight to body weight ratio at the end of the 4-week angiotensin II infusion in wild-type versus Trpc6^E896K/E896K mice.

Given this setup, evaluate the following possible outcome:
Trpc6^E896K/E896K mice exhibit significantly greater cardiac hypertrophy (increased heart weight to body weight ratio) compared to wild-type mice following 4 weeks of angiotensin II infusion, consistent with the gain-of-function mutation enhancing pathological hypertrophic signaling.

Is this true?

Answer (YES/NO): NO